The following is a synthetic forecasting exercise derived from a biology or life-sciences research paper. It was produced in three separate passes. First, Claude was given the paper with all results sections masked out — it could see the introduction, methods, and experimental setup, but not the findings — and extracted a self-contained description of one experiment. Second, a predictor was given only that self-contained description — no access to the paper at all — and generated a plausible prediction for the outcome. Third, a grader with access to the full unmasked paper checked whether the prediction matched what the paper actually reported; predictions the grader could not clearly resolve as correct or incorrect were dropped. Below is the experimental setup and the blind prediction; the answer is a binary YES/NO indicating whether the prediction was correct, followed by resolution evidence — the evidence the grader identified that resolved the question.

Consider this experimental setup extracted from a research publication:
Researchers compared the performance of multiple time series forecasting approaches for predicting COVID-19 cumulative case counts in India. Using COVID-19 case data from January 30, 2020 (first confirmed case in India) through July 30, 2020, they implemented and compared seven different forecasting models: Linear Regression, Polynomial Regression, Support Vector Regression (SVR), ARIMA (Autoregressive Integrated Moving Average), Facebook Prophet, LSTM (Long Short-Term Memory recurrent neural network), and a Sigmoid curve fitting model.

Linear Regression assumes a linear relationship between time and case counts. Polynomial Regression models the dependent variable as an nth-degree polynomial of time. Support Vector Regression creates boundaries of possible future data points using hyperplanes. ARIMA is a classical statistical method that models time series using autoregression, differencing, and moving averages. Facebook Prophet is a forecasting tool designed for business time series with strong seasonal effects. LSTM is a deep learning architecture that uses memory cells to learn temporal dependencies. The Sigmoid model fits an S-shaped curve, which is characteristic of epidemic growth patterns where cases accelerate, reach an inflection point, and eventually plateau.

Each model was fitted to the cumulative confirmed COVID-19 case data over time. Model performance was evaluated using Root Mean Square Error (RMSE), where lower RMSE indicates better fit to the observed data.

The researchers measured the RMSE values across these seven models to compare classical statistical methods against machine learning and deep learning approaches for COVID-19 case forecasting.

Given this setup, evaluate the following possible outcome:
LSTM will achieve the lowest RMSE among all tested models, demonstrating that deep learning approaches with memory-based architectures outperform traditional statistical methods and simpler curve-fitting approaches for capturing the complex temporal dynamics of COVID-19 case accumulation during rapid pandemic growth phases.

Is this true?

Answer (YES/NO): NO